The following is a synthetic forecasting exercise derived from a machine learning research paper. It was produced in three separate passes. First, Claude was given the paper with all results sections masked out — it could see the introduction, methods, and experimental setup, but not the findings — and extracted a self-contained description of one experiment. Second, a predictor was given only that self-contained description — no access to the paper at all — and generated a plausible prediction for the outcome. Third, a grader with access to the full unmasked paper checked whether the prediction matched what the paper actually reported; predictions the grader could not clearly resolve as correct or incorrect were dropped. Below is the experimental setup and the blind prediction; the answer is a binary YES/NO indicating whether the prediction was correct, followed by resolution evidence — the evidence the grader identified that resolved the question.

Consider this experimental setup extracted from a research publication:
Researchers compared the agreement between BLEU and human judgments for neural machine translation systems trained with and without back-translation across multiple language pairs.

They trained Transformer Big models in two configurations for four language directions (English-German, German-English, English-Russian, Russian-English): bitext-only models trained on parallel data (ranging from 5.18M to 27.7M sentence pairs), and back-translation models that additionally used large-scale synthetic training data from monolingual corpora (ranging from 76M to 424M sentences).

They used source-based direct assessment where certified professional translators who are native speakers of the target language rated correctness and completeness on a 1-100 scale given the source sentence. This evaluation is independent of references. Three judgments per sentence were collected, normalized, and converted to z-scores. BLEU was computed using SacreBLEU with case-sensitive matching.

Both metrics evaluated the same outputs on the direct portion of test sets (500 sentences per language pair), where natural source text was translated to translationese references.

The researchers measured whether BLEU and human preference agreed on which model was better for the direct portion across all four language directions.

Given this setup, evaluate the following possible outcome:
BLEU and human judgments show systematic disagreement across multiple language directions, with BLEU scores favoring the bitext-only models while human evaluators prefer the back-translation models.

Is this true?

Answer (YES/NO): YES